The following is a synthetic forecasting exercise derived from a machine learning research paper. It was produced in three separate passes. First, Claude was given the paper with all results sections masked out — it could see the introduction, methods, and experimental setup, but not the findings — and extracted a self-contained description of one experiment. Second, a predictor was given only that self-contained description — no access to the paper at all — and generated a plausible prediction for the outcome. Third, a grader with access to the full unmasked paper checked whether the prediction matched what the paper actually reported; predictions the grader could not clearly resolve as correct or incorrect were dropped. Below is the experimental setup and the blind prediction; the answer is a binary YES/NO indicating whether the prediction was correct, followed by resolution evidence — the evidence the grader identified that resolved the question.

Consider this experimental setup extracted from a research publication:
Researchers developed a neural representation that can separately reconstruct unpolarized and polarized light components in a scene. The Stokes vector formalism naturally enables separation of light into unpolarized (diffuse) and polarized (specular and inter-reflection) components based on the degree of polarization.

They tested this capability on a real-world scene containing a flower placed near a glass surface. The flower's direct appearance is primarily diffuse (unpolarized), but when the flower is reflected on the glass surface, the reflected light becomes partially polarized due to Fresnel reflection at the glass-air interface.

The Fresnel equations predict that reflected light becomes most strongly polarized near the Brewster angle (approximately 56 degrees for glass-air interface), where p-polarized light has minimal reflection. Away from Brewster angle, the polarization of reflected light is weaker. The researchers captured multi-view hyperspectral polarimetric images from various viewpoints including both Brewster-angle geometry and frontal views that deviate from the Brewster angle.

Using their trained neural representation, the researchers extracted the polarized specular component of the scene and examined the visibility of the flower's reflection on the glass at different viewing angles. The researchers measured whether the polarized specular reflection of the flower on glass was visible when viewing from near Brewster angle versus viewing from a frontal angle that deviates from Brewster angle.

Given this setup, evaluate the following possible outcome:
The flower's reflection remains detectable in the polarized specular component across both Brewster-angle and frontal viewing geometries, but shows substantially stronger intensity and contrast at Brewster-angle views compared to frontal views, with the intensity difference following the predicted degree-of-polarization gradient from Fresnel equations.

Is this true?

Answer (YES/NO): NO